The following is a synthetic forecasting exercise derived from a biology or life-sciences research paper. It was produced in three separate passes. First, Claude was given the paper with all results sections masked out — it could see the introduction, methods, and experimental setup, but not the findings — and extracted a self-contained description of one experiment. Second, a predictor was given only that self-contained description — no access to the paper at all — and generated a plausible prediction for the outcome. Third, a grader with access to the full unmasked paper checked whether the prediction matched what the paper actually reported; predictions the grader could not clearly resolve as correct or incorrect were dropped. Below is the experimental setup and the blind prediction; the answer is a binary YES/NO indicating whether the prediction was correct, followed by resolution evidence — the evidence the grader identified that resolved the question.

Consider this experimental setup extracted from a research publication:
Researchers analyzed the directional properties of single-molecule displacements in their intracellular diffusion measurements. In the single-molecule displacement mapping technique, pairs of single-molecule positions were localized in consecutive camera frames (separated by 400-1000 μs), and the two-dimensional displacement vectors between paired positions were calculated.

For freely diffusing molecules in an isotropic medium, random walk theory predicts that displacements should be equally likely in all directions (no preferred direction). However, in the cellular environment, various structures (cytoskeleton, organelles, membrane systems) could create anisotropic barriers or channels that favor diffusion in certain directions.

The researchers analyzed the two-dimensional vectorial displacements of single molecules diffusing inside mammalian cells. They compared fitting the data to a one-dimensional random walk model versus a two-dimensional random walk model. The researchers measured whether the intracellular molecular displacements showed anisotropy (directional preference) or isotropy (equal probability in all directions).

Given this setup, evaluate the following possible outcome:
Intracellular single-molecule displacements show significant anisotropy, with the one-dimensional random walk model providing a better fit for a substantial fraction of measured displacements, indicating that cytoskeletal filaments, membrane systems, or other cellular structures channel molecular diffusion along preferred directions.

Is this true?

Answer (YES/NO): NO